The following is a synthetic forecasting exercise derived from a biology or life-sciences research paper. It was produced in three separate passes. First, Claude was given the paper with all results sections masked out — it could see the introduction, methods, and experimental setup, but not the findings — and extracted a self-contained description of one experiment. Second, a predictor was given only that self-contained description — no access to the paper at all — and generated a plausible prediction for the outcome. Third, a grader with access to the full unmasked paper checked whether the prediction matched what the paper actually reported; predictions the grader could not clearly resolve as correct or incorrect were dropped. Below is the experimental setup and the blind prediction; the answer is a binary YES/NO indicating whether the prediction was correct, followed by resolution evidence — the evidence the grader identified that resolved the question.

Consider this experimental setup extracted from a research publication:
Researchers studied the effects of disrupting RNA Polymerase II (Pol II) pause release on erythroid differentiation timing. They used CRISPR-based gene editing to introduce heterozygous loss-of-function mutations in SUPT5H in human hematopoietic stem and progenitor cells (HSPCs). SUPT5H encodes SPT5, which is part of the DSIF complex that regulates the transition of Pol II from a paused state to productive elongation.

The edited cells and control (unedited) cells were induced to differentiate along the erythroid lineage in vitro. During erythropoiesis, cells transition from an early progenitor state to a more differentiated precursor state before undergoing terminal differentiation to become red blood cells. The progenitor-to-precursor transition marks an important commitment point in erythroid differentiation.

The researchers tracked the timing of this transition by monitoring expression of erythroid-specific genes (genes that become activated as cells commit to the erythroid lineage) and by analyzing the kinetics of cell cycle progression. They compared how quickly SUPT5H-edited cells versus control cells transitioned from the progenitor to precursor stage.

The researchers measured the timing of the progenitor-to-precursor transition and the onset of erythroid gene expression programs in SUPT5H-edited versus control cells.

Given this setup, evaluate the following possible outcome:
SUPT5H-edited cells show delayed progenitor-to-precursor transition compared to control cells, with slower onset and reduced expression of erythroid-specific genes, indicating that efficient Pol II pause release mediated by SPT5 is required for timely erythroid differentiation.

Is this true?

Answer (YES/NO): YES